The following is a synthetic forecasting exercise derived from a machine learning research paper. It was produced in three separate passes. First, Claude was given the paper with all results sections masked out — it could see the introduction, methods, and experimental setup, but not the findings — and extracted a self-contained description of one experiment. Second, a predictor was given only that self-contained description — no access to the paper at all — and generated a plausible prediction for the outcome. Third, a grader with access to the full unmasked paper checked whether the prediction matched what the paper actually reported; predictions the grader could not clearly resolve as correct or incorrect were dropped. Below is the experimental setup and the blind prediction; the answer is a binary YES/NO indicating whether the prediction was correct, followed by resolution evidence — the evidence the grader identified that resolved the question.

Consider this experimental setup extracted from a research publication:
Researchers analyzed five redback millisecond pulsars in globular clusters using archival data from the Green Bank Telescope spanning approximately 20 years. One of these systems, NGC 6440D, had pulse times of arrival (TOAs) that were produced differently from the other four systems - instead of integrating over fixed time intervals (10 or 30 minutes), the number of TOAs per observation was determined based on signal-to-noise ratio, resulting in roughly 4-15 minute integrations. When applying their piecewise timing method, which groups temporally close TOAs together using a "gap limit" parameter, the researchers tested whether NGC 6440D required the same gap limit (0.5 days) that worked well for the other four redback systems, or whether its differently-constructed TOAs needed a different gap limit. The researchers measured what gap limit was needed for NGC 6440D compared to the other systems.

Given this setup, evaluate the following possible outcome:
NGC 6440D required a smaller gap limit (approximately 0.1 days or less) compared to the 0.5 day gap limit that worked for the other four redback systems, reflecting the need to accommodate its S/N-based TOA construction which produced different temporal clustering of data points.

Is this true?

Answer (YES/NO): YES